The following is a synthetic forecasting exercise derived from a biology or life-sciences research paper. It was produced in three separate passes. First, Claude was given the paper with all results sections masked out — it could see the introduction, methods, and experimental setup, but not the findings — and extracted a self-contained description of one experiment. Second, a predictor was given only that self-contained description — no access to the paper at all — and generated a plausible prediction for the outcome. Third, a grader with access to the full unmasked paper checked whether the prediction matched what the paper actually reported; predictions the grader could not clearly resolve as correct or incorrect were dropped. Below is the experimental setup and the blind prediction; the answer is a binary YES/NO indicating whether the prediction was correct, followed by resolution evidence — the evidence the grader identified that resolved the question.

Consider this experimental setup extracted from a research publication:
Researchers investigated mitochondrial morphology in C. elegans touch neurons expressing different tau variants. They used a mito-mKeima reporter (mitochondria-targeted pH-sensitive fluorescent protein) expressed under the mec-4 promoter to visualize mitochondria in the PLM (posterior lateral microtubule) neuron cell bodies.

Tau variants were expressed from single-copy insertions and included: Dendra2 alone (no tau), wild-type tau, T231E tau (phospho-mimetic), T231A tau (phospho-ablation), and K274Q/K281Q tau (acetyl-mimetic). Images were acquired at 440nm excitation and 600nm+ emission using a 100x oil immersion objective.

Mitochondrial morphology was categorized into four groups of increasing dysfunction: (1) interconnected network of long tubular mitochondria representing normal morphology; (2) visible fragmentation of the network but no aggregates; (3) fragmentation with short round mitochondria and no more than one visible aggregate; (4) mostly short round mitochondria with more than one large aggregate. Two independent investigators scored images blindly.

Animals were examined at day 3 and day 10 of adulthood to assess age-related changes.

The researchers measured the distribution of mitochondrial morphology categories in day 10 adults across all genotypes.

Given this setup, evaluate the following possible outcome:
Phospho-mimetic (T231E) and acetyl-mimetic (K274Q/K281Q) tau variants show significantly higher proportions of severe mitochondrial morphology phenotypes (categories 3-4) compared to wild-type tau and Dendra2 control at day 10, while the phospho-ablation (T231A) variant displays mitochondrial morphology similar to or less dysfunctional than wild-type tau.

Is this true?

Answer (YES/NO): YES